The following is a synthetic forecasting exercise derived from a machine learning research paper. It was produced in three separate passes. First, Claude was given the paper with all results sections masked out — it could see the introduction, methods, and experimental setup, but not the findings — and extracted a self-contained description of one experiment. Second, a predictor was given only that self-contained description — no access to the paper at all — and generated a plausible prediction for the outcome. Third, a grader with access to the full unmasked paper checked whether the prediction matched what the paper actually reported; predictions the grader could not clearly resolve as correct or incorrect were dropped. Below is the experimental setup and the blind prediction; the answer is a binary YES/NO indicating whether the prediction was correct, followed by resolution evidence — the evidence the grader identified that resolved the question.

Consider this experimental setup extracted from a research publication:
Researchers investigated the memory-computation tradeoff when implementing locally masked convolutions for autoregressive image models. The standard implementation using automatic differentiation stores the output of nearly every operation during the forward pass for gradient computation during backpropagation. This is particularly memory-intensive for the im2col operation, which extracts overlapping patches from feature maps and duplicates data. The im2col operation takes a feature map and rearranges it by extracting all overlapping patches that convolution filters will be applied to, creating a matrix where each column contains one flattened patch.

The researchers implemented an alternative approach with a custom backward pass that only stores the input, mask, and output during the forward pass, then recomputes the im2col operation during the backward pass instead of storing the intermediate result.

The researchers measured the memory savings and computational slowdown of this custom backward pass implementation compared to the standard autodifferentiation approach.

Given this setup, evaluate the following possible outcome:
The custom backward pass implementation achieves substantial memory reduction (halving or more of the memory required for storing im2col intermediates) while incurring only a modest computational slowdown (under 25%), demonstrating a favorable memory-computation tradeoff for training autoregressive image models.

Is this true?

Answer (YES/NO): NO